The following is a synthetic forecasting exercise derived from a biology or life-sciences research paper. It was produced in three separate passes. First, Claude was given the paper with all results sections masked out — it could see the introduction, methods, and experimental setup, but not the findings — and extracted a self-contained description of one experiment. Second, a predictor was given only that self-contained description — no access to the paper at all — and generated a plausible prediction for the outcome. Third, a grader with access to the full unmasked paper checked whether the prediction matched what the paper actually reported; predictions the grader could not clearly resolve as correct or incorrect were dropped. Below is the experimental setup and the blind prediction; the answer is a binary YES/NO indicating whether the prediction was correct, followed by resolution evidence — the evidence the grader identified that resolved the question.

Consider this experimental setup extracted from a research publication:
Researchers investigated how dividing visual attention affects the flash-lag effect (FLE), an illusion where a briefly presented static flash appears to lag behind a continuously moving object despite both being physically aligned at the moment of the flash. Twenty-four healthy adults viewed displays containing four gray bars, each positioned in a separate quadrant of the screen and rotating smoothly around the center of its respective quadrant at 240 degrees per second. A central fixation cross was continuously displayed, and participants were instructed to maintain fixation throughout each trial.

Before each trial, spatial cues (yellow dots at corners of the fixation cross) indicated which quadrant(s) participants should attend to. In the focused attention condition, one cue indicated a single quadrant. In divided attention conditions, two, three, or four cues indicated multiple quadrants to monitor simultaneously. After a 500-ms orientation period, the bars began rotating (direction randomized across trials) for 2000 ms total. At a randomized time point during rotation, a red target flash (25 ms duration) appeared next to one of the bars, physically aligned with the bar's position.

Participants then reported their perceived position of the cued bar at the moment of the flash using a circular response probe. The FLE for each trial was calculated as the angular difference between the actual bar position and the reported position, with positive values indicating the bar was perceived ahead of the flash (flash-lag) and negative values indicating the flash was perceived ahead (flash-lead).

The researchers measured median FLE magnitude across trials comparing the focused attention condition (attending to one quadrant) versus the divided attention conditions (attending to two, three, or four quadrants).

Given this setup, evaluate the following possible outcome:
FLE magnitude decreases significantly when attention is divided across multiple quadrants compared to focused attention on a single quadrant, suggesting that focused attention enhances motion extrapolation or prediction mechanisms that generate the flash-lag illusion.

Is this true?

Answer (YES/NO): NO